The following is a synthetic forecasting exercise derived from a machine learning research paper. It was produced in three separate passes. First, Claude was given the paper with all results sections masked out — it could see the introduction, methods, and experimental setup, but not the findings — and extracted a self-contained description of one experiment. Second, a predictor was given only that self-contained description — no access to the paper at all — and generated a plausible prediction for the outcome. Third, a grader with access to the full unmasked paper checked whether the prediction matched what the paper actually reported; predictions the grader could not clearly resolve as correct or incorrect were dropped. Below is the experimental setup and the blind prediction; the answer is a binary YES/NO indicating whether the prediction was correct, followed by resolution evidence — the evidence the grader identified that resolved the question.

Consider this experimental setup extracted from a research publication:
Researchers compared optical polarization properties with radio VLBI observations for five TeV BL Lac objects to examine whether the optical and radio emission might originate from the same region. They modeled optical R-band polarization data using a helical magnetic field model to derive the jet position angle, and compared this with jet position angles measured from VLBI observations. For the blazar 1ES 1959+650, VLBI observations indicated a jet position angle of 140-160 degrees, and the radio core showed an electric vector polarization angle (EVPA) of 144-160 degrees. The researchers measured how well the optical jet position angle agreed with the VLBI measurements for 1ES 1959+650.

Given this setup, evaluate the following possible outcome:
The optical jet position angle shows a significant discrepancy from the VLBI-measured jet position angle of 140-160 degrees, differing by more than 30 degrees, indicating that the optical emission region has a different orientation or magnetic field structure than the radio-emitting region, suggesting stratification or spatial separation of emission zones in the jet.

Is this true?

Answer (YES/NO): NO